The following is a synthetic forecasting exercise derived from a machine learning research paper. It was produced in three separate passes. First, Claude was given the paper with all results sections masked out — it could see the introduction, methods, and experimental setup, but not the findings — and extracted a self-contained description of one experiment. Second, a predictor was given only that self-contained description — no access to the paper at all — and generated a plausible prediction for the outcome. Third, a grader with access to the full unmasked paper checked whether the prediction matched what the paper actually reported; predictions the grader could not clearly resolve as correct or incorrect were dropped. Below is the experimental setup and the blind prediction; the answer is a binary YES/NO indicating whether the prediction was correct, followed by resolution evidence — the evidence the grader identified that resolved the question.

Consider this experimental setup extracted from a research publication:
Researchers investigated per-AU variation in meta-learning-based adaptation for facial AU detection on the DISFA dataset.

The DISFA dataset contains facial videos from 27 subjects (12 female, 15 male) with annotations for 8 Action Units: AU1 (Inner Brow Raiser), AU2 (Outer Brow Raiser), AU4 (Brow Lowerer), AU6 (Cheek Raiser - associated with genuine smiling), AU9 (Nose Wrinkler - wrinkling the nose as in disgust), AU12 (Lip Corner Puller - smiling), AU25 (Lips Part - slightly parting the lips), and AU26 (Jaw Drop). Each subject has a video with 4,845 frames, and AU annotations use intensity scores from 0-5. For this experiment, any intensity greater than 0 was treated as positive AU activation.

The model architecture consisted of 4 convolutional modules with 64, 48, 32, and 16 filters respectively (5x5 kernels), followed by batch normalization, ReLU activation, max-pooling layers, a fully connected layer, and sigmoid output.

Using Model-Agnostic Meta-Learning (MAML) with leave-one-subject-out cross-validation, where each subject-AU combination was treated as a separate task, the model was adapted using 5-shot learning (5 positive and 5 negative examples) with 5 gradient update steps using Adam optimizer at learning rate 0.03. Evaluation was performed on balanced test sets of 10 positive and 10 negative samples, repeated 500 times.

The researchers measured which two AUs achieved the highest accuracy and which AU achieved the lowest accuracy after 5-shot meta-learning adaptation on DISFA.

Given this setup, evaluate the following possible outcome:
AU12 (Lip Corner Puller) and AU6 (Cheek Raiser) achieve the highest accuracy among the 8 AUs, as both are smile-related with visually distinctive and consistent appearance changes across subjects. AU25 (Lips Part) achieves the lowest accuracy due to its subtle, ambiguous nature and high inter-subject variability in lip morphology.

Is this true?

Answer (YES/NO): NO